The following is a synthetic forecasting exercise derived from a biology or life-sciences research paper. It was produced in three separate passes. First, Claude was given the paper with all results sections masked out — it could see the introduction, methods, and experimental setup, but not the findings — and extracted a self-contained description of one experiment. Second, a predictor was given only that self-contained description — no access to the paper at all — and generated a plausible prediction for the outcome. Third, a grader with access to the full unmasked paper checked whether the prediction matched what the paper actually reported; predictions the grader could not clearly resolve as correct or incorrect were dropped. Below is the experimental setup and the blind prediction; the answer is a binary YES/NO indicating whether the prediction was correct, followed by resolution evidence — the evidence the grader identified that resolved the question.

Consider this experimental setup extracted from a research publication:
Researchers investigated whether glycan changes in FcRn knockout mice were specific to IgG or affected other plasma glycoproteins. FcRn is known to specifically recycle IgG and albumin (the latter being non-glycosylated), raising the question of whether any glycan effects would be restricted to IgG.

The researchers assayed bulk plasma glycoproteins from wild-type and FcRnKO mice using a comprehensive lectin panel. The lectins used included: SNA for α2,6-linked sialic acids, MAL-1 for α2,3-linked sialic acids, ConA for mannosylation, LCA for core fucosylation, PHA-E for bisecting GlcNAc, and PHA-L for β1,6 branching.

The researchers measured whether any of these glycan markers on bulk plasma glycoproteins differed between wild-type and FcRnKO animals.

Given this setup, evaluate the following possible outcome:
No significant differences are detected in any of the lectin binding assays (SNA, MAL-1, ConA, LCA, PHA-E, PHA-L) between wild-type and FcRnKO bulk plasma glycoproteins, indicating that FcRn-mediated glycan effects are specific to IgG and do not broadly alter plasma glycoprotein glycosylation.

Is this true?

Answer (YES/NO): YES